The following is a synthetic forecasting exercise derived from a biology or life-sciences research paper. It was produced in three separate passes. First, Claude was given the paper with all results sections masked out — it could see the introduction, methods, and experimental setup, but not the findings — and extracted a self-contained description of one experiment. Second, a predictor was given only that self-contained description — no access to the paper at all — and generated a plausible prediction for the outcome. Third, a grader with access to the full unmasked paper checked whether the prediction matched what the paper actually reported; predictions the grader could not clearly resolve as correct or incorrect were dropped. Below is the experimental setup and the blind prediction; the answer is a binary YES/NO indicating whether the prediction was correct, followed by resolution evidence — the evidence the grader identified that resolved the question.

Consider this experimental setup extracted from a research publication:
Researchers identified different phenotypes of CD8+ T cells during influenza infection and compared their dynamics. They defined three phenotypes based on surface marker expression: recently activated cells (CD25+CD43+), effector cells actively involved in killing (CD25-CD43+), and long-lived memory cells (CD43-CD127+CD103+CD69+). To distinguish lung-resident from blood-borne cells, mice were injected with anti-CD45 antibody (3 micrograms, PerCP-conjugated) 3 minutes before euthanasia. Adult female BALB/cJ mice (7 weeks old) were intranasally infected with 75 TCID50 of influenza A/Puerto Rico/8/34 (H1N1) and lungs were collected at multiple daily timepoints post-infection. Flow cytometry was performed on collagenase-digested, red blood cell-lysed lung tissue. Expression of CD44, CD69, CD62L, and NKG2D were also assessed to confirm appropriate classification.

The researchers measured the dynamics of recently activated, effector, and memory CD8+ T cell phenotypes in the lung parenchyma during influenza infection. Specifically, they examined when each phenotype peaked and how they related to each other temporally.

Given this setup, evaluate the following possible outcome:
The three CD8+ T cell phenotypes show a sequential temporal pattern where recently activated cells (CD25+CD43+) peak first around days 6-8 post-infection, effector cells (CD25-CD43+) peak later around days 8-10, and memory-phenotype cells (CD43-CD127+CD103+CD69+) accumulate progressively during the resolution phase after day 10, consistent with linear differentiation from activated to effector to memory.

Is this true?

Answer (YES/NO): NO